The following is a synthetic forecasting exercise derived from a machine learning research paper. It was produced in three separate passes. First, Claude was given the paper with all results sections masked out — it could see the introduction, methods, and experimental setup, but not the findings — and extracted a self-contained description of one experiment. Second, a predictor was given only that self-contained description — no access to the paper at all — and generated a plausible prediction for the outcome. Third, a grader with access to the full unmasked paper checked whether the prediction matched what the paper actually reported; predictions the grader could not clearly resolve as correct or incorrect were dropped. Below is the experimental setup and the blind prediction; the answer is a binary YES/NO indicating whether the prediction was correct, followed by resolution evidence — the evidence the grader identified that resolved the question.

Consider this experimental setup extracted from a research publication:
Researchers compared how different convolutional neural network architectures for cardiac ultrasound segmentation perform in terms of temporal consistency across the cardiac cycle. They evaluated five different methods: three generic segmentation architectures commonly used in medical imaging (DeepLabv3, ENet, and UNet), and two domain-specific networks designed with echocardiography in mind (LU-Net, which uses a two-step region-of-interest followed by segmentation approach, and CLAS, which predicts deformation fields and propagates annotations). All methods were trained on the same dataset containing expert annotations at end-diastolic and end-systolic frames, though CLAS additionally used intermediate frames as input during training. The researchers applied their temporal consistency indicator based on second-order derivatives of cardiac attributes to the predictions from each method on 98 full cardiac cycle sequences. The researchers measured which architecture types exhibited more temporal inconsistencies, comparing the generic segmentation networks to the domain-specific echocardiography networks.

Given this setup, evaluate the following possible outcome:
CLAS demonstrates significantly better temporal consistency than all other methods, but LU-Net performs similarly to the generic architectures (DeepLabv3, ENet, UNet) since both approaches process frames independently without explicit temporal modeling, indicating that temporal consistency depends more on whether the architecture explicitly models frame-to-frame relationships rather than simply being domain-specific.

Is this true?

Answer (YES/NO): YES